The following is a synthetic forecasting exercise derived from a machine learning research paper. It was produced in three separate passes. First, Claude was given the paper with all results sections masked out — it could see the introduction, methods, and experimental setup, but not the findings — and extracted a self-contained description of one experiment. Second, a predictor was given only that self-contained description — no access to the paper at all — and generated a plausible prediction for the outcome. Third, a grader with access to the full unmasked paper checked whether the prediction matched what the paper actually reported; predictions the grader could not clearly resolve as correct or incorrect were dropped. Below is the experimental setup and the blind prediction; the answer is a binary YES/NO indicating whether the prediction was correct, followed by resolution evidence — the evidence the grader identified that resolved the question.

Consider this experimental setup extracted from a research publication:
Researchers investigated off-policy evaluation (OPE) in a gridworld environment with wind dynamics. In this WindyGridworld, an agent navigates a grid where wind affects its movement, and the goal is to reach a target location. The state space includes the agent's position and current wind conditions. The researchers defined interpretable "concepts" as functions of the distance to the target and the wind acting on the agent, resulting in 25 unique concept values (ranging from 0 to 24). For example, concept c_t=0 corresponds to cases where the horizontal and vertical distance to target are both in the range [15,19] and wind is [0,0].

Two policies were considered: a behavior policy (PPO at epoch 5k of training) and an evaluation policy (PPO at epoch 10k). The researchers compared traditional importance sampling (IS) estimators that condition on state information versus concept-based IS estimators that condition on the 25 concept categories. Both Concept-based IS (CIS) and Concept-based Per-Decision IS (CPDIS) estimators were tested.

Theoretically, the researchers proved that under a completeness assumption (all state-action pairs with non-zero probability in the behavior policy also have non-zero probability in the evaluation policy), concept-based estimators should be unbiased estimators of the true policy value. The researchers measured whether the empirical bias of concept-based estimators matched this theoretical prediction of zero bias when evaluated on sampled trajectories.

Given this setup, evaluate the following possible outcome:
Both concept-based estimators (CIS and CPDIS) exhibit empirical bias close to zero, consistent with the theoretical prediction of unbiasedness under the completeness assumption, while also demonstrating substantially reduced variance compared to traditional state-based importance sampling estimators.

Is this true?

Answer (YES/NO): NO